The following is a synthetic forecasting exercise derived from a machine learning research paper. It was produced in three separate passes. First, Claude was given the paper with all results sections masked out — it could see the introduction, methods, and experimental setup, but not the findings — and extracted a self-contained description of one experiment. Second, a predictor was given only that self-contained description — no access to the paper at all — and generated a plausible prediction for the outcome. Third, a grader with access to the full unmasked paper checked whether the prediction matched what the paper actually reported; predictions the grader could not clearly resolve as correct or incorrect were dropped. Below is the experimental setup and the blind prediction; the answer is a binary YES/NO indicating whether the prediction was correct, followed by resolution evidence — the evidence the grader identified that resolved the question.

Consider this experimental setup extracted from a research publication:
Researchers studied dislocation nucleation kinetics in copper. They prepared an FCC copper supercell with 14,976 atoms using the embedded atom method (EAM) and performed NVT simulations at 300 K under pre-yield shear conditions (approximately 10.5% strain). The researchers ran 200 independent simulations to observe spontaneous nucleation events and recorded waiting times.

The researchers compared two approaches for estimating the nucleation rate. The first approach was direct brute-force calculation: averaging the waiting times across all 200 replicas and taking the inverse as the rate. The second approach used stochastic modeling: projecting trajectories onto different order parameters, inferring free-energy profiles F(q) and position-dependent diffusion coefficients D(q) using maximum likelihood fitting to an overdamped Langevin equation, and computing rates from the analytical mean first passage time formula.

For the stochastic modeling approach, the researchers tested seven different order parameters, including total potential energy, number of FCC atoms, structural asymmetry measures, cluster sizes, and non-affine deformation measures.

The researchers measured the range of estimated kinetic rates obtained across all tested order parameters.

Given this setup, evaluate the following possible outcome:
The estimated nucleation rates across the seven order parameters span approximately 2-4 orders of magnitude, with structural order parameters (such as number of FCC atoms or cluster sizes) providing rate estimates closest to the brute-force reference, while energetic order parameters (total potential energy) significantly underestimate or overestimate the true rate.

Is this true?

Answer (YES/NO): NO